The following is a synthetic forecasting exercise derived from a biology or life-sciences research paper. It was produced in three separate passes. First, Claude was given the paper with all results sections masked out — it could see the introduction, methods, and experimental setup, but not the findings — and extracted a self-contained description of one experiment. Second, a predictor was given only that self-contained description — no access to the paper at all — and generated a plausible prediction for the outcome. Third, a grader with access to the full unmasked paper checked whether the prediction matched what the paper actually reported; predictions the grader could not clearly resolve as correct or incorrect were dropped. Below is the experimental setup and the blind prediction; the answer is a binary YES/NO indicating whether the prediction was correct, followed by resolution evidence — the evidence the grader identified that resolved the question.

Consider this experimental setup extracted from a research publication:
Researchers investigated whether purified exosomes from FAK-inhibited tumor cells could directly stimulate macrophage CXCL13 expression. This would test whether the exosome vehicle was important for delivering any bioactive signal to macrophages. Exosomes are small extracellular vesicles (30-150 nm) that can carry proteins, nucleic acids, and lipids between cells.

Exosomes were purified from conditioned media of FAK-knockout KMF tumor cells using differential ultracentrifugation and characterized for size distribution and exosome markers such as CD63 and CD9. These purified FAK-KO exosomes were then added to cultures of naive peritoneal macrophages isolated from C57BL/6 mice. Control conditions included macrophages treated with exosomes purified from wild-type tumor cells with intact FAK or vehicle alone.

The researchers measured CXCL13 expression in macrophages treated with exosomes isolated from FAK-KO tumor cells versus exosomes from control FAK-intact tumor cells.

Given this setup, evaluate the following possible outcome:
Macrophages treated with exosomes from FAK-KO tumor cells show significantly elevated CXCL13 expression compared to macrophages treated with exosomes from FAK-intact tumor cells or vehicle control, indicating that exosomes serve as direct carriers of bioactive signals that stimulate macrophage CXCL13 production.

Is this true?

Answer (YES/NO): YES